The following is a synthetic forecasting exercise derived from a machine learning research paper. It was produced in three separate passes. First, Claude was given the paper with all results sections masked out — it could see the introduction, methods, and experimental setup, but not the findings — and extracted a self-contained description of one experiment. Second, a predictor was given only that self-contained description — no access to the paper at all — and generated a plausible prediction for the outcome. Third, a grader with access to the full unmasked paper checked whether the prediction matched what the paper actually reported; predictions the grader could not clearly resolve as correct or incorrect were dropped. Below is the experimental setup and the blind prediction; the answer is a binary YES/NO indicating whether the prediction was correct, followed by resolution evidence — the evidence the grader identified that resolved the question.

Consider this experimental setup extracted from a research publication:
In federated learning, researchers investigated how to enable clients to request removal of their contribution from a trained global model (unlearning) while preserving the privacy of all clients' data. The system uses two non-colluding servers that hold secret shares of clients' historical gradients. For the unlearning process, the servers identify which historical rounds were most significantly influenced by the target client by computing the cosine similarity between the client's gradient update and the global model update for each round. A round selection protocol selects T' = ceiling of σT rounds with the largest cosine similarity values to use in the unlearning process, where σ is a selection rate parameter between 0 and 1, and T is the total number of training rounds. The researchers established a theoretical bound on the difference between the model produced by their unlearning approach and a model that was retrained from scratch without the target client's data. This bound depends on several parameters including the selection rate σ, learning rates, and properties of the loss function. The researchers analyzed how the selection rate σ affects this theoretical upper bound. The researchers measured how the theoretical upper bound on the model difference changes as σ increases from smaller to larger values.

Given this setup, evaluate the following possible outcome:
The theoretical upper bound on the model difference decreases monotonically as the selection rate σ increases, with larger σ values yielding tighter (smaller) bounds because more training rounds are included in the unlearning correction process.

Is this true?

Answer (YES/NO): YES